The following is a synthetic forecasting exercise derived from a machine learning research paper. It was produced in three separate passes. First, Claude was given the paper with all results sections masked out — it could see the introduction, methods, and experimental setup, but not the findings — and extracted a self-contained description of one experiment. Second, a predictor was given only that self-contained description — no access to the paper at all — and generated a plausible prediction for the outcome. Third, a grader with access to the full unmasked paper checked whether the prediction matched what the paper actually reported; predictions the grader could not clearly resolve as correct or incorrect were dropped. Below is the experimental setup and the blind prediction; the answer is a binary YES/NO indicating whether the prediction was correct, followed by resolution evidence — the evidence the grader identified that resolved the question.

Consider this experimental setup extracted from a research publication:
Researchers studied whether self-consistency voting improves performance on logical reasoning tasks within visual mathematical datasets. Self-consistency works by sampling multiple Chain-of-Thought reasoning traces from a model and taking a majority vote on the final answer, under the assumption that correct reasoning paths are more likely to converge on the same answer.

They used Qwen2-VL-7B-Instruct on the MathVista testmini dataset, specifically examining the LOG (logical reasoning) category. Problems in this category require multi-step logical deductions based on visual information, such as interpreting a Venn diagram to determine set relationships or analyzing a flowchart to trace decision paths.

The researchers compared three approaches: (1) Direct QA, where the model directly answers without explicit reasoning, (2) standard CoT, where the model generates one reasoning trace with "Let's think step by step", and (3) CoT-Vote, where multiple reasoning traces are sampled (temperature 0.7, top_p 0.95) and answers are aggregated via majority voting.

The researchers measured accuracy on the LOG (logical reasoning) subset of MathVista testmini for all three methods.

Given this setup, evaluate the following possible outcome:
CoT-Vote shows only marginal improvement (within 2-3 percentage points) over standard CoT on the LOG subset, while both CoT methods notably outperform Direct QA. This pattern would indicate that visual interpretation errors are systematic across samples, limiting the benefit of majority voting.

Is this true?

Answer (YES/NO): NO